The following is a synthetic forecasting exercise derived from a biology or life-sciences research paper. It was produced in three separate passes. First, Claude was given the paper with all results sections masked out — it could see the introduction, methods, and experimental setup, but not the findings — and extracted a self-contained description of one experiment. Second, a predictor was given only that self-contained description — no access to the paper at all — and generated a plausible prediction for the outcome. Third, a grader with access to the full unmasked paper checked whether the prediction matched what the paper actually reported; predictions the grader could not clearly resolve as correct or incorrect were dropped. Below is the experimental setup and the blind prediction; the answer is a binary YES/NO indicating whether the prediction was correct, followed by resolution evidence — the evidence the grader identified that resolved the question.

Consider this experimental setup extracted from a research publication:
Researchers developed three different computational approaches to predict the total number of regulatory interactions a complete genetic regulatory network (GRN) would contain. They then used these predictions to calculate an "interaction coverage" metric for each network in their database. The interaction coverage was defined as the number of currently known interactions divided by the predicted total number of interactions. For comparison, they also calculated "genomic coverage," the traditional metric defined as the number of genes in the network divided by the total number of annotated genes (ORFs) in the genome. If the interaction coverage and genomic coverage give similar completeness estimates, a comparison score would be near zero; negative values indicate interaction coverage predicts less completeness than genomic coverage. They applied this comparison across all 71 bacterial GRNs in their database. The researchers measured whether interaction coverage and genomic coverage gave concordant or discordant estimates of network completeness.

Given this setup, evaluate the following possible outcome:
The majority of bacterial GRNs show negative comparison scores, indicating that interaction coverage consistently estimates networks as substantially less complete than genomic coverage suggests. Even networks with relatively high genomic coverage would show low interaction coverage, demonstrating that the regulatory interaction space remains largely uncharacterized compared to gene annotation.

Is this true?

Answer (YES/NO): YES